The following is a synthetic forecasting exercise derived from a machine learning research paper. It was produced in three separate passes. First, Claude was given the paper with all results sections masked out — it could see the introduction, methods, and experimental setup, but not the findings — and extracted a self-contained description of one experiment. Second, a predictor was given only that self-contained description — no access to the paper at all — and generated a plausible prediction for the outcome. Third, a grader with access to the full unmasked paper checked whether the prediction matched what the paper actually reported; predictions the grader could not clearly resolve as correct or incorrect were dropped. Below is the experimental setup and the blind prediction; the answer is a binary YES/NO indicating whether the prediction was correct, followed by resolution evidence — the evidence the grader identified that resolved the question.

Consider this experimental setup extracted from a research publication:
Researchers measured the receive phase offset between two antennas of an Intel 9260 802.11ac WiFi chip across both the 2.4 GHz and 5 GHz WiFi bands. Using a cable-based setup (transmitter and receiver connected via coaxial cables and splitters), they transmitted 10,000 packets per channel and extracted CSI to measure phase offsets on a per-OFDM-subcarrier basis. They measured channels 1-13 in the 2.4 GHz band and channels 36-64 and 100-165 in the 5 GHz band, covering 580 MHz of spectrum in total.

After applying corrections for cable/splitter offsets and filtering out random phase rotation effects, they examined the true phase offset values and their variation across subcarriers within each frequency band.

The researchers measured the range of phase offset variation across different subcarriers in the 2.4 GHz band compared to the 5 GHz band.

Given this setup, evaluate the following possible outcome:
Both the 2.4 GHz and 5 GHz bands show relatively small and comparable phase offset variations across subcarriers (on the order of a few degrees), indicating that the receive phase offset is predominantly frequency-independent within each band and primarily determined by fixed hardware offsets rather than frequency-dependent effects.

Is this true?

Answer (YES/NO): NO